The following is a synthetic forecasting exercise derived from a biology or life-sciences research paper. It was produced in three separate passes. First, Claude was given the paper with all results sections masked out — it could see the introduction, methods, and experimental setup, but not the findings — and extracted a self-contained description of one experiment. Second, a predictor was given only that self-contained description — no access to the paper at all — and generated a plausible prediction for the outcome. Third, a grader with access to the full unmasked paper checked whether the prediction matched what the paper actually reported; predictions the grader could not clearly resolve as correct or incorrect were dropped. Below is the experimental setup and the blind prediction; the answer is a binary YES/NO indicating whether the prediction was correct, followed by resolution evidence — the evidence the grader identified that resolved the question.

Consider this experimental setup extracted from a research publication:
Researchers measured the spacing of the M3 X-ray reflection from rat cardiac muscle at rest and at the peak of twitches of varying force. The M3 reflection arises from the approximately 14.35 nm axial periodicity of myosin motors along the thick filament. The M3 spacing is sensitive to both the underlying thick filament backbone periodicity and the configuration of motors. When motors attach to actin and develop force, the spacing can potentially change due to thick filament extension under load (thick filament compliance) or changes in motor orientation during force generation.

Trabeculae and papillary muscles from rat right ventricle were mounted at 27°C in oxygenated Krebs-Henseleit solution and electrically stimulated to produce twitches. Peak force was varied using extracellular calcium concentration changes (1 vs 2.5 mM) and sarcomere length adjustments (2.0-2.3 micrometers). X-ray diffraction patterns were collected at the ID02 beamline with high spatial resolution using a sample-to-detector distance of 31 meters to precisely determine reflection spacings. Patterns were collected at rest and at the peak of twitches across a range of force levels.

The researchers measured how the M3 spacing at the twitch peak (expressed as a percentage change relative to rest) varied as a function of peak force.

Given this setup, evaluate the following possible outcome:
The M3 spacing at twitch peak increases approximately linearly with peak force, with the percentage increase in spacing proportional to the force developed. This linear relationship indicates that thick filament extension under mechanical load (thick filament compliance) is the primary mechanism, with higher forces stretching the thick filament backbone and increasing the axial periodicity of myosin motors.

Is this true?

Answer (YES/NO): NO